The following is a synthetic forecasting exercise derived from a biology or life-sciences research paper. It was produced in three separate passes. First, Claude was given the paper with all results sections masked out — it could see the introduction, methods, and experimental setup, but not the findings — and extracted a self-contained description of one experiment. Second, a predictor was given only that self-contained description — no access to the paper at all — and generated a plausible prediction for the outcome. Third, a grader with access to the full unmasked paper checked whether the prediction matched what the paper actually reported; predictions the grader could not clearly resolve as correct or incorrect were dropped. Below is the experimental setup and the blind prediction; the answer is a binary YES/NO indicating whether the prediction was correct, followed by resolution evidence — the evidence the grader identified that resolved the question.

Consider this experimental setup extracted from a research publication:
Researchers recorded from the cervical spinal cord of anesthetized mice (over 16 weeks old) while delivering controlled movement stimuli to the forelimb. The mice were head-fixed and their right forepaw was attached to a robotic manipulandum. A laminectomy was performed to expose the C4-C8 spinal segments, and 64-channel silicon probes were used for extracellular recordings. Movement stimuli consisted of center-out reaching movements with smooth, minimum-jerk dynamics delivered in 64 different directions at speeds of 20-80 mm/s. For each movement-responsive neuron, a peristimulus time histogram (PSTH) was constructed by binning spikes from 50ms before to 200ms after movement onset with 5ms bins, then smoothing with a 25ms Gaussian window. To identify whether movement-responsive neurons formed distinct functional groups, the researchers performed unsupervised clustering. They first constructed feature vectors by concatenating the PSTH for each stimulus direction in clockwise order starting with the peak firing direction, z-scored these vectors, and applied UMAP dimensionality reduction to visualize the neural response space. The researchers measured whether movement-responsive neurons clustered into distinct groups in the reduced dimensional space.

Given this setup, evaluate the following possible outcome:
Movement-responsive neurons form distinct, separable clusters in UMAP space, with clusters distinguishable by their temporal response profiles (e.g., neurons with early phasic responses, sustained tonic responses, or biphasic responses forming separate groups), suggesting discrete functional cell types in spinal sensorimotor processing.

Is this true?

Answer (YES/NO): NO